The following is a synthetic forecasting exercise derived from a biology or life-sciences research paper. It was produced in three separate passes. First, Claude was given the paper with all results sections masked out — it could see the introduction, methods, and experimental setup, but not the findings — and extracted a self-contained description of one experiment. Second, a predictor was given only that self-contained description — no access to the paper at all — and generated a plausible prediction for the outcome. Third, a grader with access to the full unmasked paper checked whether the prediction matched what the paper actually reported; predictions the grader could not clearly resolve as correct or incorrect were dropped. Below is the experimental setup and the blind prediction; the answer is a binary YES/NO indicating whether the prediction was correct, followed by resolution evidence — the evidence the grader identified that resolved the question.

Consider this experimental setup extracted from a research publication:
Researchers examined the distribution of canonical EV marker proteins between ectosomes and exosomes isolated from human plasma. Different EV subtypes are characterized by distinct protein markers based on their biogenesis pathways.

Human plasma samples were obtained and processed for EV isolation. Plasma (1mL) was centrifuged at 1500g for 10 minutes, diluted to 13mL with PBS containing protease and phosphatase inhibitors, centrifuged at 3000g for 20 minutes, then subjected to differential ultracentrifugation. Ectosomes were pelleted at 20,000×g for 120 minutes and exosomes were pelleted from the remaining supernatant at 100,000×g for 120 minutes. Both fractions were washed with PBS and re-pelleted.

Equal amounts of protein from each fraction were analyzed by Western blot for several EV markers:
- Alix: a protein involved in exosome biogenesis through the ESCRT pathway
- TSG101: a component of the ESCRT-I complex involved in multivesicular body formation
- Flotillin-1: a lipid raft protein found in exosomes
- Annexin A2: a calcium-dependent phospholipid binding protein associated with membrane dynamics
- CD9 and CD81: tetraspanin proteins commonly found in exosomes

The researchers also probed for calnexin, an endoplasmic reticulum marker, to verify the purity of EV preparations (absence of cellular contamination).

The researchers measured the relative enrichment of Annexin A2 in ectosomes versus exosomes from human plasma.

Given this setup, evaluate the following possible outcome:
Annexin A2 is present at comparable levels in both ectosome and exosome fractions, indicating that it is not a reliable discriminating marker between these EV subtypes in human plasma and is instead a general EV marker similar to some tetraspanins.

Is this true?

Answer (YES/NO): NO